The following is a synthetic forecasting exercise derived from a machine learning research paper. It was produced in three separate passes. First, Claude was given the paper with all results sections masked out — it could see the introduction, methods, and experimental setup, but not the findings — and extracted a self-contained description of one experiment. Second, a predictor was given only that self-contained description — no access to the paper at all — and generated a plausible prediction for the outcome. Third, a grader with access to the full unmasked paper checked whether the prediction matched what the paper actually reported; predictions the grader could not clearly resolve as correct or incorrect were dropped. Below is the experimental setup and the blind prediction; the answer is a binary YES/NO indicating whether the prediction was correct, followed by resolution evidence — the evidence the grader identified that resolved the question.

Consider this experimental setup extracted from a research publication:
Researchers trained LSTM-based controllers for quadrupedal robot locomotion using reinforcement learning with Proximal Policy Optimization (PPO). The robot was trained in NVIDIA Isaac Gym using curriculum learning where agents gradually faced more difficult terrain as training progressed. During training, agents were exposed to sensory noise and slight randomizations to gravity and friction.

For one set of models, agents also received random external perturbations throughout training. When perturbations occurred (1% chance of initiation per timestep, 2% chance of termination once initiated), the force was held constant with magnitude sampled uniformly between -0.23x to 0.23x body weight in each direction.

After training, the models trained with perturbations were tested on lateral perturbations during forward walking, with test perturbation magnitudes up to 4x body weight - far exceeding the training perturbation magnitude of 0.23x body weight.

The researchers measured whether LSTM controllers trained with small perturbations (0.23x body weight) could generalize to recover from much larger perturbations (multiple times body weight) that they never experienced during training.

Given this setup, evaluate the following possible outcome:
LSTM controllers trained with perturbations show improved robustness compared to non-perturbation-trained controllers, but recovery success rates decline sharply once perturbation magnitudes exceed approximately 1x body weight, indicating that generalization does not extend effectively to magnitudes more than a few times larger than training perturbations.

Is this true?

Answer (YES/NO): NO